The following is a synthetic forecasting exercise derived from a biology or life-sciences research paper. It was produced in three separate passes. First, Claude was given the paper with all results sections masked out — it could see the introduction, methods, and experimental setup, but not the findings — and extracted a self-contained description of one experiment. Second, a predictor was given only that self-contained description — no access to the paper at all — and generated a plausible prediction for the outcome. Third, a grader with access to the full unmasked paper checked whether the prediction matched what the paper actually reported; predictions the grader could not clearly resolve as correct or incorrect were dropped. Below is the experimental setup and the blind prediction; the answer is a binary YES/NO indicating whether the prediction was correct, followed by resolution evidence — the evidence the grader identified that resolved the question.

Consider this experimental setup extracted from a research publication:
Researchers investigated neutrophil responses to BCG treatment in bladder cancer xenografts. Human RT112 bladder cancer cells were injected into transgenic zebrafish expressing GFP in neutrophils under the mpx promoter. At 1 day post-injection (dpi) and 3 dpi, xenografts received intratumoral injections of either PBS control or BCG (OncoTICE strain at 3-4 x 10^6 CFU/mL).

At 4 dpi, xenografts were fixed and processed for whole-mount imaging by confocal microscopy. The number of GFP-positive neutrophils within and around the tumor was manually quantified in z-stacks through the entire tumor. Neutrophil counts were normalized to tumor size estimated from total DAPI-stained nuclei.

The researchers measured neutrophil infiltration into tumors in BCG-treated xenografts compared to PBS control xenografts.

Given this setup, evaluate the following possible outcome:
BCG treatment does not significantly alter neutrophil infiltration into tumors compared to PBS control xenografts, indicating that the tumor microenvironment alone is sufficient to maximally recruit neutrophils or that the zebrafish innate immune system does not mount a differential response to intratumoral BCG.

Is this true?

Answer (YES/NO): YES